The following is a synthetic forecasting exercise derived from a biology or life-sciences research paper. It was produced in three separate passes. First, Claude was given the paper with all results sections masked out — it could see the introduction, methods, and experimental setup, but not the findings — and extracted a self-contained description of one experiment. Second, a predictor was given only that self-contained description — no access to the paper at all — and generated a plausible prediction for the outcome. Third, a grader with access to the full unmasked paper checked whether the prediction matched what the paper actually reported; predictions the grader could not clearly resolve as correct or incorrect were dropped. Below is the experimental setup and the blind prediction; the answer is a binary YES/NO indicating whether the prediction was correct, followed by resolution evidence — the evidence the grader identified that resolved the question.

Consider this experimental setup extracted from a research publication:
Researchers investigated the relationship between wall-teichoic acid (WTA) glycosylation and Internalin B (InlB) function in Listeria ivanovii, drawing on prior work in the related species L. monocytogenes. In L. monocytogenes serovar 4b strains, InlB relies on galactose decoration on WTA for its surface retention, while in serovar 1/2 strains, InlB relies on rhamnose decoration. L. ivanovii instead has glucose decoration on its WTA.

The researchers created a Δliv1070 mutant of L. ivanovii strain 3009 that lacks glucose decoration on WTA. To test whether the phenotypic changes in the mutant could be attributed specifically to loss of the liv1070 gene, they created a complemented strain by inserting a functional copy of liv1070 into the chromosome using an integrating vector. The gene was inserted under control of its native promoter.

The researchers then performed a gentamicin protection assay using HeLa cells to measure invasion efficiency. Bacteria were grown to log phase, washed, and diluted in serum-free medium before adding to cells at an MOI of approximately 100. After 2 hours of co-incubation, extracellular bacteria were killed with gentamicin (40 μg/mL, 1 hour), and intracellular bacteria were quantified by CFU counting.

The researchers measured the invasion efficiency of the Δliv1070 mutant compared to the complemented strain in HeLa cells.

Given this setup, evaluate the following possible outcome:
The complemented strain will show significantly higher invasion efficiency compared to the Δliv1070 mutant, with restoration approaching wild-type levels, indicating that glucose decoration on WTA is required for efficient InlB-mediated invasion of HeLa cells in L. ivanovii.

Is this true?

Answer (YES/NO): YES